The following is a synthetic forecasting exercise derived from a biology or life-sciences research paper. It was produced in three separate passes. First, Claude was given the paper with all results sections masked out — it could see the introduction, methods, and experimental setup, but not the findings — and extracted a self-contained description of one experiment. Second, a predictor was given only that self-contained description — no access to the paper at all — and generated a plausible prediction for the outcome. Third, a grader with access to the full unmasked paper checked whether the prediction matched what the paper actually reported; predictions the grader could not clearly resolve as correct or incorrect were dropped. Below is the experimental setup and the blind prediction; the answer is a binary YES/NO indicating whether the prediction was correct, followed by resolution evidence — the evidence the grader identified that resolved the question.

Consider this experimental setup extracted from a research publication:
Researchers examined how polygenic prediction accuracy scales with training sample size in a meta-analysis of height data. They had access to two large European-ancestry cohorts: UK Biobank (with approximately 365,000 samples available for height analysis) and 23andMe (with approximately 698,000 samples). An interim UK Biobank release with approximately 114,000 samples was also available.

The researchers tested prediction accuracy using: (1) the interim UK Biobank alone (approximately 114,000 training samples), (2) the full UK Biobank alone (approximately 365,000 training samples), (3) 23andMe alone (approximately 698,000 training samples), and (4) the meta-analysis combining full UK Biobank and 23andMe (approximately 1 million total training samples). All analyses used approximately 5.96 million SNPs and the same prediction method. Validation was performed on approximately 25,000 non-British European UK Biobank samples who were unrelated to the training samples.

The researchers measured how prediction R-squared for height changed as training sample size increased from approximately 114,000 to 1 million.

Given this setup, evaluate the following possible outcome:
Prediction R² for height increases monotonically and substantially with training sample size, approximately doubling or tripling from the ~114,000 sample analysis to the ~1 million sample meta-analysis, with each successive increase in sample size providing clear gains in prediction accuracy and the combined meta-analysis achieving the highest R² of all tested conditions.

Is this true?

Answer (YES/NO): NO